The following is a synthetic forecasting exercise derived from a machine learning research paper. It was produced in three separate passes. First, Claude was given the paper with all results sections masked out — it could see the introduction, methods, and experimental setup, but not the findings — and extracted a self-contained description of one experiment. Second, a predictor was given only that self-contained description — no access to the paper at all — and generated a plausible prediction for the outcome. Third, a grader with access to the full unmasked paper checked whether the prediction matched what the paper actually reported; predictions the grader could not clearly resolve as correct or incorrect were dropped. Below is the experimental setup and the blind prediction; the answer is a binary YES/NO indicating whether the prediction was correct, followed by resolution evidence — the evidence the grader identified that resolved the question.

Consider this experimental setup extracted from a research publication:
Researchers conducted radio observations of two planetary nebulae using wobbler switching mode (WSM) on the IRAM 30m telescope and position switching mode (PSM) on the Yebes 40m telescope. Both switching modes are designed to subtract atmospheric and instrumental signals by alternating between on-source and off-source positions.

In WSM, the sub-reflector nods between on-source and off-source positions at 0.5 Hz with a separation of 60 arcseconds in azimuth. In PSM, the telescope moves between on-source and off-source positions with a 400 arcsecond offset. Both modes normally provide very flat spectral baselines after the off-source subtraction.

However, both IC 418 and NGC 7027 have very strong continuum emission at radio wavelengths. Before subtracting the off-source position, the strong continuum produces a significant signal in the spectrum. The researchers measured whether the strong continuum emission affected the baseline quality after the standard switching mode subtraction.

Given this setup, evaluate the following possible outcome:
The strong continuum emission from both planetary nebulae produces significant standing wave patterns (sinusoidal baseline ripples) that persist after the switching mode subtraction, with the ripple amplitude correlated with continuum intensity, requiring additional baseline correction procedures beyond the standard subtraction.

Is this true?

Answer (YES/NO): YES